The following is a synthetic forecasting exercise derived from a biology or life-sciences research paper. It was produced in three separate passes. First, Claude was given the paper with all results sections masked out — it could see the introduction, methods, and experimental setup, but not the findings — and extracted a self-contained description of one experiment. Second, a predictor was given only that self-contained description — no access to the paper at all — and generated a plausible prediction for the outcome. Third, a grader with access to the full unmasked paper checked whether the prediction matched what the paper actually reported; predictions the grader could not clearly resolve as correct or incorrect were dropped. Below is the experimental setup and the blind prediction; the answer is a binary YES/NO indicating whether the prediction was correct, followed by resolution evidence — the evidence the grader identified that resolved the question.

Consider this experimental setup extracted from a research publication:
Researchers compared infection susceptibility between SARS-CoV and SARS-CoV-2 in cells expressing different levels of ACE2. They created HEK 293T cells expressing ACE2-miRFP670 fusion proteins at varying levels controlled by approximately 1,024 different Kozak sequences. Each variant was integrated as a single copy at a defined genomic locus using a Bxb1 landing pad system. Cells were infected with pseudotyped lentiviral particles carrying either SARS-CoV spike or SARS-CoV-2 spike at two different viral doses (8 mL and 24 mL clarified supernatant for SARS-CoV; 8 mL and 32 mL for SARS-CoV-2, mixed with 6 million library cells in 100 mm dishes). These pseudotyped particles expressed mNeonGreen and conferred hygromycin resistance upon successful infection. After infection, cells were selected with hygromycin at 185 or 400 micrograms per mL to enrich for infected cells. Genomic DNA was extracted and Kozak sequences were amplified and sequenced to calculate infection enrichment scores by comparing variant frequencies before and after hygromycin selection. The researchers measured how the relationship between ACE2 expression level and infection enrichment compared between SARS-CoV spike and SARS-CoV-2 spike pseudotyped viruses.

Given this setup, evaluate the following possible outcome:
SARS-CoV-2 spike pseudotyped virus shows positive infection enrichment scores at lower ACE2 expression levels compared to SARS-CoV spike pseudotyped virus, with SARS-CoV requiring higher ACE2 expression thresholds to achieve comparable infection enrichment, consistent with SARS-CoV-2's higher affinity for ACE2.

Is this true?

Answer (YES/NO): NO